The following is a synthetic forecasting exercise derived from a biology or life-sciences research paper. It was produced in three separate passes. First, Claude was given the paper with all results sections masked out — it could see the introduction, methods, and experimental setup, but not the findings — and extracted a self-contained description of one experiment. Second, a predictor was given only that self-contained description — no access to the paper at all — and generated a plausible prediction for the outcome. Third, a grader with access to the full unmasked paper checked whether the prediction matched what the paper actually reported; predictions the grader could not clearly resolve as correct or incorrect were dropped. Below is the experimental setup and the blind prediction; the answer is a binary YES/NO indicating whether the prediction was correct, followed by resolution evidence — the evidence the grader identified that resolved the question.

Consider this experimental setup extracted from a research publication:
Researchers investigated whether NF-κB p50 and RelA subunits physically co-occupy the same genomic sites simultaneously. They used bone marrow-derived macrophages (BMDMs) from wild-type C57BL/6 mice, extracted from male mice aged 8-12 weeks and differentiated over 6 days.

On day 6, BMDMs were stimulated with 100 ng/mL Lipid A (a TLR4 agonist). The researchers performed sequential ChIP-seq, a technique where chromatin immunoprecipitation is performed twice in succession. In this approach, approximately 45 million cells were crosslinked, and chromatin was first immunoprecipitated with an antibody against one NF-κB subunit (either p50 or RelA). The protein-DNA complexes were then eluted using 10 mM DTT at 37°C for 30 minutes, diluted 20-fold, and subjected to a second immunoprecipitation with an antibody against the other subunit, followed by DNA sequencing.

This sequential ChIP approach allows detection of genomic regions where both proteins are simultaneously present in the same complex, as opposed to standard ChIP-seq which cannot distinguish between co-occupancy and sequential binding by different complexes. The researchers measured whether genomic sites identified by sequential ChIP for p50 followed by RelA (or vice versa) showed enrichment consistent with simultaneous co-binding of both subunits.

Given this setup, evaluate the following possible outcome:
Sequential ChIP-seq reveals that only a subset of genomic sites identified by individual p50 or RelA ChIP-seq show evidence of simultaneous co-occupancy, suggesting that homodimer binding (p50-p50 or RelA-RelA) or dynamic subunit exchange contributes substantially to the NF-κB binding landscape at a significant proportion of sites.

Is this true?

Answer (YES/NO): NO